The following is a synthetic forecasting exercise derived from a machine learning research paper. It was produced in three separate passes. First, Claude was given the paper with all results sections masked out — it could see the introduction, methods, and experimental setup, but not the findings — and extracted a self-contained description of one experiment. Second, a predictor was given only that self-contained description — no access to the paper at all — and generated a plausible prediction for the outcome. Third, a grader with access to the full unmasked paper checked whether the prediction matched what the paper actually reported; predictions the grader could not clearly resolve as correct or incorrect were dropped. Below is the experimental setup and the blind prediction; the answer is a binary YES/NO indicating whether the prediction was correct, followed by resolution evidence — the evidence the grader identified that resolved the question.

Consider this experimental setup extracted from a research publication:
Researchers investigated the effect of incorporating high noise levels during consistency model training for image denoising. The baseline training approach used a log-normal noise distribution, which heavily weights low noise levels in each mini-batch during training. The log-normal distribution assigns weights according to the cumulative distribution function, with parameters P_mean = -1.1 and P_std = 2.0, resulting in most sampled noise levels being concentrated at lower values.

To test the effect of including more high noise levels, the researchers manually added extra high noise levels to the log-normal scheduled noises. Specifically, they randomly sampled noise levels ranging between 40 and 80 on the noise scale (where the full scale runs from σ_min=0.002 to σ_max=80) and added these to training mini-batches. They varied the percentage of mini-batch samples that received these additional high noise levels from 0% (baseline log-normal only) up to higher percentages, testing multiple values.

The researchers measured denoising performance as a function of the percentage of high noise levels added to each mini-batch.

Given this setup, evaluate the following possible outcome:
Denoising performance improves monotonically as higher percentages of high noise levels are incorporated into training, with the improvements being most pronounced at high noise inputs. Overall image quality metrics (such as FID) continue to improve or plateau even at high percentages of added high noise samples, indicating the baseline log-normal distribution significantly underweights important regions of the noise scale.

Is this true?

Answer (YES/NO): NO